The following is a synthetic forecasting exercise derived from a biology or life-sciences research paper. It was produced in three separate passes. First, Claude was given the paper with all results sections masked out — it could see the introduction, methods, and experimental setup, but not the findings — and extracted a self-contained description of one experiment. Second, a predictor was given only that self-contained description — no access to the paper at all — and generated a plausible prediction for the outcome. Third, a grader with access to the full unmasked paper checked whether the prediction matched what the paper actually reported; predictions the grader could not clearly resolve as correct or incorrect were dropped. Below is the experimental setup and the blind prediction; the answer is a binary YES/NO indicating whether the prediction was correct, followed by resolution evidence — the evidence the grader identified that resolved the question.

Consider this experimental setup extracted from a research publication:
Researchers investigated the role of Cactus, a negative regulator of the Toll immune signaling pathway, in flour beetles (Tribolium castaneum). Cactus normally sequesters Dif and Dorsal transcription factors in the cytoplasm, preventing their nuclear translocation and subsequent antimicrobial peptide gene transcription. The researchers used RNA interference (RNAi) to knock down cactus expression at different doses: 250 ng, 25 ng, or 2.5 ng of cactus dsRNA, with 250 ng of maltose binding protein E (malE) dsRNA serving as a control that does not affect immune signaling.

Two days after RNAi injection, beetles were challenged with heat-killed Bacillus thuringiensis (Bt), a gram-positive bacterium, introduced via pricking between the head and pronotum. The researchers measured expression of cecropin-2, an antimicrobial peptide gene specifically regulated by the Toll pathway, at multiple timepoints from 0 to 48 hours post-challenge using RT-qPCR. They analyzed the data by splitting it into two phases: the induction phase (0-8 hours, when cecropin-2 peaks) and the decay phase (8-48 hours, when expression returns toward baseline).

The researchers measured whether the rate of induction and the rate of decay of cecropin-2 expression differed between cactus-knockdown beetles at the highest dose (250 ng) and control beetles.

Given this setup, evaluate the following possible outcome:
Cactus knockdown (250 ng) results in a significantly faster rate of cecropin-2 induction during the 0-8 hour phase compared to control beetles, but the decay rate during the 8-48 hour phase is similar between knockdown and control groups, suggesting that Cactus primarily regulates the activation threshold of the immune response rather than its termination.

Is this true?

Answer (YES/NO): NO